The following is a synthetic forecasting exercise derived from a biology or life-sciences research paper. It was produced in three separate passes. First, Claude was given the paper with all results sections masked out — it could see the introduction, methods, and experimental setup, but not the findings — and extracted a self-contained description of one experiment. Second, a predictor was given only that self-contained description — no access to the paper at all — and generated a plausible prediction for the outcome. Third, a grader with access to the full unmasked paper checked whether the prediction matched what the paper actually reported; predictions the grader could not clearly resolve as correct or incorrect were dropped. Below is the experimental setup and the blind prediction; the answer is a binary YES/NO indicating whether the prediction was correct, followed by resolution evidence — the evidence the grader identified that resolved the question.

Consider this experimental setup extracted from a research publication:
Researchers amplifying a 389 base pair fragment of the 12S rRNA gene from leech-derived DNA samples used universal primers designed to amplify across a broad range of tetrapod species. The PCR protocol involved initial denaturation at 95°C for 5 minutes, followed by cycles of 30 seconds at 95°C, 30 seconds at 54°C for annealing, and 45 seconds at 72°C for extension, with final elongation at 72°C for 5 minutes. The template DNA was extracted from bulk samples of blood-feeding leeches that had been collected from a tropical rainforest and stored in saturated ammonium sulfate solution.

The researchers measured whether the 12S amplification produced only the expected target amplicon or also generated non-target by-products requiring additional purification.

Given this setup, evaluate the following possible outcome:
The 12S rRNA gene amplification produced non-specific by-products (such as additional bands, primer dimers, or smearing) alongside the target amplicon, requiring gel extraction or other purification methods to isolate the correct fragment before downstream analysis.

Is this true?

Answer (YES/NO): YES